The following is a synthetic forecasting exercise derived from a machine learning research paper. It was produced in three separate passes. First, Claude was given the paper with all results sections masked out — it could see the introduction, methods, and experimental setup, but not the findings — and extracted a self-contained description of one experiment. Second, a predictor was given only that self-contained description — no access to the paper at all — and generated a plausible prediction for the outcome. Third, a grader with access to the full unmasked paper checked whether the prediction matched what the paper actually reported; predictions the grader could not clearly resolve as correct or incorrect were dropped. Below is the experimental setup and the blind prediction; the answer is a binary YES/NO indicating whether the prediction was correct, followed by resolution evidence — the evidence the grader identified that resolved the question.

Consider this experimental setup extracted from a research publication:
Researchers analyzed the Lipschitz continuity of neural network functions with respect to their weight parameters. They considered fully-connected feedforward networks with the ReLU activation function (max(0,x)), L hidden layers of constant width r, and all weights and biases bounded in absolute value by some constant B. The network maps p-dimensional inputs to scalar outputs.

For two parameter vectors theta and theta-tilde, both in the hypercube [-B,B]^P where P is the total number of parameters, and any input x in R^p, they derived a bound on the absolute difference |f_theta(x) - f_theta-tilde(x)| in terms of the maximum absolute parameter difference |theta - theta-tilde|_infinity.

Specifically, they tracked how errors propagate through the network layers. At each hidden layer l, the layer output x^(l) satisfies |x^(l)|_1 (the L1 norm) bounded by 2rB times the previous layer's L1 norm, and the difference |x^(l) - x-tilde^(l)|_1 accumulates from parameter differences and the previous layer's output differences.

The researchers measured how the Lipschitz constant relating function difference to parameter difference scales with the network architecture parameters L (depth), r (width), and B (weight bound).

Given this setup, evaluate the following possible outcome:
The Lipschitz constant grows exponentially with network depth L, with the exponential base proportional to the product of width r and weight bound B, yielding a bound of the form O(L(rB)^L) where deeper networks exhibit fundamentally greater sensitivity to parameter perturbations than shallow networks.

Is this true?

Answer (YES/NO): NO